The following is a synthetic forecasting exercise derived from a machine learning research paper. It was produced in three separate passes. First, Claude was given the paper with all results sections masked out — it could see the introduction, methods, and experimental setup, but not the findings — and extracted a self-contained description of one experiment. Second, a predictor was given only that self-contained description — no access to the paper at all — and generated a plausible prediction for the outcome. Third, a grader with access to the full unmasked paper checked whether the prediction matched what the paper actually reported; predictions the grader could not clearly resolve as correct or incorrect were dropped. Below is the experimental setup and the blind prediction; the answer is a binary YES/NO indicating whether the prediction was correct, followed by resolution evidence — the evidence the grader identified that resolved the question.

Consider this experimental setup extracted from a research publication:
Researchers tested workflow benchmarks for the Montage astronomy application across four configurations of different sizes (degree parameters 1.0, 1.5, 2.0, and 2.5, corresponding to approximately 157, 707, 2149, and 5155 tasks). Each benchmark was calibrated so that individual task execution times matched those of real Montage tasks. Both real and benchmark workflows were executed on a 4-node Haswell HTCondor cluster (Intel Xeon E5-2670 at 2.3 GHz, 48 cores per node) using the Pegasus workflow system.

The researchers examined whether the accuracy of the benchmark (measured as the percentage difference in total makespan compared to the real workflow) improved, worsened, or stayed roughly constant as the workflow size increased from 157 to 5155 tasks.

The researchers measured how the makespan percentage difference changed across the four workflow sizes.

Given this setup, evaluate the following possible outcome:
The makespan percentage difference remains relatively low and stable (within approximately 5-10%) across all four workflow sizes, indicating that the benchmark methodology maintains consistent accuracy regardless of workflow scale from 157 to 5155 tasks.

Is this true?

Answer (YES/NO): NO